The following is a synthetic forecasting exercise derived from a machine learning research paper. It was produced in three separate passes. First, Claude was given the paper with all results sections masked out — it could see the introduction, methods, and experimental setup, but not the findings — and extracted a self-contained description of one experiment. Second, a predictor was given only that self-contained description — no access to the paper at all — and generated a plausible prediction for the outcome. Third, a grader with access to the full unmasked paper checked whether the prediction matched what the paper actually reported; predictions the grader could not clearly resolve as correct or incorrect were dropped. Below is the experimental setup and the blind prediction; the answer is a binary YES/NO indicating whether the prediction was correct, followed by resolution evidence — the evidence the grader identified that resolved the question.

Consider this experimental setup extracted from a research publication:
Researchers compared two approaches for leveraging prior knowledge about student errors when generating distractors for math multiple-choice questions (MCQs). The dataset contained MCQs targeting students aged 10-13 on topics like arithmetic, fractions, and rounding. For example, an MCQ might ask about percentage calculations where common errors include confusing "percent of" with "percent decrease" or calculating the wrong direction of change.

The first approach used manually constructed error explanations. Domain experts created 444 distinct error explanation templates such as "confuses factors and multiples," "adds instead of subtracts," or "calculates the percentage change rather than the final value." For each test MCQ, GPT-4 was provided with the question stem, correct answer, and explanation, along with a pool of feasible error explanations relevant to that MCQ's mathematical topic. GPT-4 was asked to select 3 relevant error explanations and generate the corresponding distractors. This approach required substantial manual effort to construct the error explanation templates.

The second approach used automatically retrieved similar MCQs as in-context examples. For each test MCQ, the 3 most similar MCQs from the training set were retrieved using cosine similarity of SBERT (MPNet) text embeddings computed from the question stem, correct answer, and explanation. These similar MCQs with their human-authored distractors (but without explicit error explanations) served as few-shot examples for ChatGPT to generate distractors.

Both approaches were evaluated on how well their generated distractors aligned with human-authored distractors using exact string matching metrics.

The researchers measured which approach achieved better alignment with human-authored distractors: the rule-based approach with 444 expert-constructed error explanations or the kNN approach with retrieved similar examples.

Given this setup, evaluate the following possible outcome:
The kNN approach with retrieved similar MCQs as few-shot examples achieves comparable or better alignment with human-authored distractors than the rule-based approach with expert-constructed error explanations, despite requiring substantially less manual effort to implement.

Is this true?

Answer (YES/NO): YES